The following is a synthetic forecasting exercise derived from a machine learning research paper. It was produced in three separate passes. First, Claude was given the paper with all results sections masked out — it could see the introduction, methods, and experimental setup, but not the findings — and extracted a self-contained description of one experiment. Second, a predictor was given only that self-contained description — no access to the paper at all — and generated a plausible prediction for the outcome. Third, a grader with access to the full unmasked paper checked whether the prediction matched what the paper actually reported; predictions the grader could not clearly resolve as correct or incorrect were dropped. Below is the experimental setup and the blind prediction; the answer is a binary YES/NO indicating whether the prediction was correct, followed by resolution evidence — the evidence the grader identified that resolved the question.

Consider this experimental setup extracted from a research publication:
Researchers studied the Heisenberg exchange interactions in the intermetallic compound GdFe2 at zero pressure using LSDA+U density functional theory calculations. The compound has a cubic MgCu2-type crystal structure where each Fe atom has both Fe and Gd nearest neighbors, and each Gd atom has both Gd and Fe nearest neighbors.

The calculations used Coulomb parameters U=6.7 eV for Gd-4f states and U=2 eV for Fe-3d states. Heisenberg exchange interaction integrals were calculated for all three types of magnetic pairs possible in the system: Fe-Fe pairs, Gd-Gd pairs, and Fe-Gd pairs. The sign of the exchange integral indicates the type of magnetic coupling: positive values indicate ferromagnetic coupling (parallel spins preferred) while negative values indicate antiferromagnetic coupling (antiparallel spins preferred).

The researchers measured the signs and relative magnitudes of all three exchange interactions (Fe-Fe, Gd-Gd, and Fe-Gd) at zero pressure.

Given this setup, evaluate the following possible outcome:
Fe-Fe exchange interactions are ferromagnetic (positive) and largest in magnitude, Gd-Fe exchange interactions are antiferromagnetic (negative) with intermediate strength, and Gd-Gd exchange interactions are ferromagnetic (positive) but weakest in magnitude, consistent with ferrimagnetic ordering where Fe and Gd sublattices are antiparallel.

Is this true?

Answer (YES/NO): NO